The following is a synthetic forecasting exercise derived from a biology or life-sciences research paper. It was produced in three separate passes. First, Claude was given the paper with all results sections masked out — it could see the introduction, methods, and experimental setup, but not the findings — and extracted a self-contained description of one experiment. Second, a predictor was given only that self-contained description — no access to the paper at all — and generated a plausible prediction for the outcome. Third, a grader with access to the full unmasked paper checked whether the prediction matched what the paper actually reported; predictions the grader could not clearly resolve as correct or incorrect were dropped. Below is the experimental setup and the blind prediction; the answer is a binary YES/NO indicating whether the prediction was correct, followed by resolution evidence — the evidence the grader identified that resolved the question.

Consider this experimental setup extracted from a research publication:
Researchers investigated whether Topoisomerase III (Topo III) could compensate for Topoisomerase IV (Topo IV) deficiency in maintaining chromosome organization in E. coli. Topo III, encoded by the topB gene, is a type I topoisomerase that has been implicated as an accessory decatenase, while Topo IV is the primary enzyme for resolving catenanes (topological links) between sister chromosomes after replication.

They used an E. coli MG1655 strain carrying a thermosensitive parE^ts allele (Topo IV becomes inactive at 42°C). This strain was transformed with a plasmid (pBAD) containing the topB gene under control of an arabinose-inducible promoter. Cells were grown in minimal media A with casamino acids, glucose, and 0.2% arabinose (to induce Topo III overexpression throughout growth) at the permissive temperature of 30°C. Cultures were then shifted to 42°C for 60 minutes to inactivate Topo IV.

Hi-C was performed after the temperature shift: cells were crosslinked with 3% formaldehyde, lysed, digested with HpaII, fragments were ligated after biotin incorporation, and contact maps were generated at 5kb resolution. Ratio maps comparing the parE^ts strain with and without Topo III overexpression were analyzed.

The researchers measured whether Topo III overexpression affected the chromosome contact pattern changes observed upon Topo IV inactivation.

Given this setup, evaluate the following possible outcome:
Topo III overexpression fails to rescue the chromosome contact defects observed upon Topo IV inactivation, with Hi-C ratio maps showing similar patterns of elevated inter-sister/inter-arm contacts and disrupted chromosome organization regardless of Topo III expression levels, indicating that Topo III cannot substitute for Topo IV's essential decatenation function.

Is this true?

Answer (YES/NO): NO